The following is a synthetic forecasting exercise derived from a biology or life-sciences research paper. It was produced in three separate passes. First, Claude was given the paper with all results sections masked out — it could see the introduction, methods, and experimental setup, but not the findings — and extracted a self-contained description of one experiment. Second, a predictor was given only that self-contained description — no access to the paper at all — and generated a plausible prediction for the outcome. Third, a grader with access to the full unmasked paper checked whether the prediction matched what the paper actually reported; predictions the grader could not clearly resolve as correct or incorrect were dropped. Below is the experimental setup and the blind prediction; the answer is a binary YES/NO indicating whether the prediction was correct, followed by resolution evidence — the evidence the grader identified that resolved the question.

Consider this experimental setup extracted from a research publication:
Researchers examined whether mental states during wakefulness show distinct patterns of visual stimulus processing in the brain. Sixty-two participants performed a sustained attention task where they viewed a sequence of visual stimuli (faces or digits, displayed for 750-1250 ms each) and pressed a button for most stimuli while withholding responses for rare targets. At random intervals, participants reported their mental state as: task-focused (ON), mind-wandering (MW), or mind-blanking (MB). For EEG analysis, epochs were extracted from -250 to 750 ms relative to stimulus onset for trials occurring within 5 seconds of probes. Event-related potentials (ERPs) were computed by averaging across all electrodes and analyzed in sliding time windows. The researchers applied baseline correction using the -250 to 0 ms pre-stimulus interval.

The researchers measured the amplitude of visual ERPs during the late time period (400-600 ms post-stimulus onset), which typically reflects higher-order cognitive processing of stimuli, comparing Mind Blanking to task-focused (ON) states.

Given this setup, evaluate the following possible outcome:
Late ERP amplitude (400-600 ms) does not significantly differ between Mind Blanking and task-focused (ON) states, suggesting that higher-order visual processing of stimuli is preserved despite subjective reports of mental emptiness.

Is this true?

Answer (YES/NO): NO